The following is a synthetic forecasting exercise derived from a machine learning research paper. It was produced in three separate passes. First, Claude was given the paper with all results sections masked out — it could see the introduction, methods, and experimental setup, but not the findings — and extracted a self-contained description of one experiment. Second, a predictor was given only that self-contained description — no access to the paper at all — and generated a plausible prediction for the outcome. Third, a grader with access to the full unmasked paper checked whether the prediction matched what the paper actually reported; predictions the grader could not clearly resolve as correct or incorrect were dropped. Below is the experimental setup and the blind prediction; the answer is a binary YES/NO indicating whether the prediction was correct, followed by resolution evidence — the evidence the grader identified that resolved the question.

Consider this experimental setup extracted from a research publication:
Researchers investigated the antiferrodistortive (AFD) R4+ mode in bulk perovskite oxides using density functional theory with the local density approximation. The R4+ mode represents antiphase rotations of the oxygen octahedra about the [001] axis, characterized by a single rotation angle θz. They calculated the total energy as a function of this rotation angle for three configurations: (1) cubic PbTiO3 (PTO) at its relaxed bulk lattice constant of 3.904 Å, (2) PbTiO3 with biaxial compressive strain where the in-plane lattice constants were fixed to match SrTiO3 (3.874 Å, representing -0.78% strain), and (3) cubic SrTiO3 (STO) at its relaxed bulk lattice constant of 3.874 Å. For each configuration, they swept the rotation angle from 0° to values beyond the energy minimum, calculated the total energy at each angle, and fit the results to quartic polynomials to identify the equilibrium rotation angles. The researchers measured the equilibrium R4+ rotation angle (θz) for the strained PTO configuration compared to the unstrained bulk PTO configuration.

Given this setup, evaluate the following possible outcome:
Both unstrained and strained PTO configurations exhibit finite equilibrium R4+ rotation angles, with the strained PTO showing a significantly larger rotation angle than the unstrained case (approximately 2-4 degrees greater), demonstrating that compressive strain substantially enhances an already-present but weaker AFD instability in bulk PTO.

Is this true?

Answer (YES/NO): NO